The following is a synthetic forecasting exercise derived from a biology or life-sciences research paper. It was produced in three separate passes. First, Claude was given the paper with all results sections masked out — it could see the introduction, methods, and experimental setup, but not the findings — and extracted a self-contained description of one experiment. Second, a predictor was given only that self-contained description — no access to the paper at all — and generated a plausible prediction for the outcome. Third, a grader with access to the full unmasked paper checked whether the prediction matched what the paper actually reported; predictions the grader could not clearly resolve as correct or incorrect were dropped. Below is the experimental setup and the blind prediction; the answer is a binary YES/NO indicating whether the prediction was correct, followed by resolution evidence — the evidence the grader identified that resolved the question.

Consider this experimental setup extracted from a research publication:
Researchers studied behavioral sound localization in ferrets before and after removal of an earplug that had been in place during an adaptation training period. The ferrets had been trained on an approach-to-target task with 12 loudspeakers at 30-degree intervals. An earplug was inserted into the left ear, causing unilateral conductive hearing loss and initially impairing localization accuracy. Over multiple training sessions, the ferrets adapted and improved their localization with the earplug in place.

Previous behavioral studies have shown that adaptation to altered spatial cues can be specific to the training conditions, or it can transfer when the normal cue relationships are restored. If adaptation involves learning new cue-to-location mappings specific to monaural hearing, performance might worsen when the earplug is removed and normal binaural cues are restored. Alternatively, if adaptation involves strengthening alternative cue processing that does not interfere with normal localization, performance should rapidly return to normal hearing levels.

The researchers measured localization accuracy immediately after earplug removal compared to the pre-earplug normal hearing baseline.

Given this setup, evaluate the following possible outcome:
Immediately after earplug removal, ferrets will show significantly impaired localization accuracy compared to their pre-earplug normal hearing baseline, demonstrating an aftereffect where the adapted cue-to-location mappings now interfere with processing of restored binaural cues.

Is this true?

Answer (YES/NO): NO